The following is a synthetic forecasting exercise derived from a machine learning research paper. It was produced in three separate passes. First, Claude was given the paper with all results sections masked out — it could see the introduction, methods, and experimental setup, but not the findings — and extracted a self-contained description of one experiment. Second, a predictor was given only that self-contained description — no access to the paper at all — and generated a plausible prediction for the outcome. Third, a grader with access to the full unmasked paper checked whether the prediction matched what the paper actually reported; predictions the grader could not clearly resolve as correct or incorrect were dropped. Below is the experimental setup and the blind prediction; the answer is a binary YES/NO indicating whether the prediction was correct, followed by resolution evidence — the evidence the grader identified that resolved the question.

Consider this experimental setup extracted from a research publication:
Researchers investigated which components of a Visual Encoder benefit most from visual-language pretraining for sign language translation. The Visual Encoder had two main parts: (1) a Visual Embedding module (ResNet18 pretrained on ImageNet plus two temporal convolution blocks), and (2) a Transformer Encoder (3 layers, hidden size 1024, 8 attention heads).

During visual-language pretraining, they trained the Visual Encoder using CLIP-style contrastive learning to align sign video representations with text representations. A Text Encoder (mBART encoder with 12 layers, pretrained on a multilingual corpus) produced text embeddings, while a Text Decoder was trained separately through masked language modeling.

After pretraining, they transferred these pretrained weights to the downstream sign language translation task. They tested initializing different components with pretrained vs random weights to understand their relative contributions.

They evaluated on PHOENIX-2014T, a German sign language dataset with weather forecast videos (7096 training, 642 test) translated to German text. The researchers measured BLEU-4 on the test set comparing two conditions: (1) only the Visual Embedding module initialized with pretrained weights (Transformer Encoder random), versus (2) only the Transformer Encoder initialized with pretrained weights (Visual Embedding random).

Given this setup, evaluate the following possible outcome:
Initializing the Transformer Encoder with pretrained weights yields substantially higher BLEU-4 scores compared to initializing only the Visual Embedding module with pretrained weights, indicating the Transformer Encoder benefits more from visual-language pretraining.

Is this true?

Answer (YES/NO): YES